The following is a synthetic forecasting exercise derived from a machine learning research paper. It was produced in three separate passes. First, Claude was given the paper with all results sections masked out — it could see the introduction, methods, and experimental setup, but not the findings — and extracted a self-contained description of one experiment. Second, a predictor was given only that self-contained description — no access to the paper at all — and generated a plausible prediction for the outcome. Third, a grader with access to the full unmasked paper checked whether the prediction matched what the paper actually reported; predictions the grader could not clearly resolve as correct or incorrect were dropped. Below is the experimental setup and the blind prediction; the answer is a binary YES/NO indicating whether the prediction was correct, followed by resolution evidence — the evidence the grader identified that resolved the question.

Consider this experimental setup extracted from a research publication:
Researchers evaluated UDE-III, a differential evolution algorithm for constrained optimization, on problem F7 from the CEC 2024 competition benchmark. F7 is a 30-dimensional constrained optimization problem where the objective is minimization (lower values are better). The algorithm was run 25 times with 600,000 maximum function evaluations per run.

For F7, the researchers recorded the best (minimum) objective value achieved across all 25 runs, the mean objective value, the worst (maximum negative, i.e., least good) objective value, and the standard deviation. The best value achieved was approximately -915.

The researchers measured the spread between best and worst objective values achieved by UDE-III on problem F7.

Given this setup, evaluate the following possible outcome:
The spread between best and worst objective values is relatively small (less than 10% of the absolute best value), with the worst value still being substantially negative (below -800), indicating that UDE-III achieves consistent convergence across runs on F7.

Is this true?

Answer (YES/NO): NO